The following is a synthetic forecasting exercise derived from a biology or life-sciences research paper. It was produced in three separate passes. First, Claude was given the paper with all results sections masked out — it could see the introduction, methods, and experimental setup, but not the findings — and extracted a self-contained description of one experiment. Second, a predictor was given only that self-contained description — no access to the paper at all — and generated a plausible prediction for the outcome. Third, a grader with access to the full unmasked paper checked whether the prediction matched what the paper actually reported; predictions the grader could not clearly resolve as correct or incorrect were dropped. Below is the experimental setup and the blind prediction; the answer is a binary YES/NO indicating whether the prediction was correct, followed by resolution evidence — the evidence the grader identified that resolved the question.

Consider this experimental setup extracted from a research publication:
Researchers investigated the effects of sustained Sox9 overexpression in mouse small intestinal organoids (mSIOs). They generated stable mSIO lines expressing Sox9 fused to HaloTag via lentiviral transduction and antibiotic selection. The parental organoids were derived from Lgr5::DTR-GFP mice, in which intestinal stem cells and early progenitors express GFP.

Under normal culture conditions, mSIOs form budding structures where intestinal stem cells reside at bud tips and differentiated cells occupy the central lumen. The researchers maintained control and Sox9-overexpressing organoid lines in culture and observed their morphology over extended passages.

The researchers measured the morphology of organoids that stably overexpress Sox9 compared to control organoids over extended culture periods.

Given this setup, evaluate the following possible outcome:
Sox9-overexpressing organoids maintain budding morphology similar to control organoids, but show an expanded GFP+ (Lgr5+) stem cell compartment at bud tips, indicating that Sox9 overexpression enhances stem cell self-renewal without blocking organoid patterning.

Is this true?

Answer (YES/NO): NO